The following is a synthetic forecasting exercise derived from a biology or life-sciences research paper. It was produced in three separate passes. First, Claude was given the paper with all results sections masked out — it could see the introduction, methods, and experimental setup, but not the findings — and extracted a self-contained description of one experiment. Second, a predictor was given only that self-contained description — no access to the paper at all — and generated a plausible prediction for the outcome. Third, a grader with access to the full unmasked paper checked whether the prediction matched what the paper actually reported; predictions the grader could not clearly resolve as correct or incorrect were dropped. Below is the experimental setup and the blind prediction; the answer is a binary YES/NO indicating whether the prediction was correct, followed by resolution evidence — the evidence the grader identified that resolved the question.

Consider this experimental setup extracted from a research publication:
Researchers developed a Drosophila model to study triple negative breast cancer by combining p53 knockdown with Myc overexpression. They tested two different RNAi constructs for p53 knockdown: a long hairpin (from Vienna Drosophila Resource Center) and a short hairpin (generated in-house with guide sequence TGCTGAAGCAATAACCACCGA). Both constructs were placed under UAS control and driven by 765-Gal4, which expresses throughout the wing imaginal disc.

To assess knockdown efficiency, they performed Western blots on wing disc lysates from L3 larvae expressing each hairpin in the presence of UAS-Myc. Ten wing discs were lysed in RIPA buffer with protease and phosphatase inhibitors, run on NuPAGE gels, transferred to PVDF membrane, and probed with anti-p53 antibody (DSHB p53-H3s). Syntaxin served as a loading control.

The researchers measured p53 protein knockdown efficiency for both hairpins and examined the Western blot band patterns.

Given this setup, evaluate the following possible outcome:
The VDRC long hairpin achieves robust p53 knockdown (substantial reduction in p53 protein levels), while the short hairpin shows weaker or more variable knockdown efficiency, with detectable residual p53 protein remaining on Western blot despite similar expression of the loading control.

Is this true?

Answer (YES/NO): NO